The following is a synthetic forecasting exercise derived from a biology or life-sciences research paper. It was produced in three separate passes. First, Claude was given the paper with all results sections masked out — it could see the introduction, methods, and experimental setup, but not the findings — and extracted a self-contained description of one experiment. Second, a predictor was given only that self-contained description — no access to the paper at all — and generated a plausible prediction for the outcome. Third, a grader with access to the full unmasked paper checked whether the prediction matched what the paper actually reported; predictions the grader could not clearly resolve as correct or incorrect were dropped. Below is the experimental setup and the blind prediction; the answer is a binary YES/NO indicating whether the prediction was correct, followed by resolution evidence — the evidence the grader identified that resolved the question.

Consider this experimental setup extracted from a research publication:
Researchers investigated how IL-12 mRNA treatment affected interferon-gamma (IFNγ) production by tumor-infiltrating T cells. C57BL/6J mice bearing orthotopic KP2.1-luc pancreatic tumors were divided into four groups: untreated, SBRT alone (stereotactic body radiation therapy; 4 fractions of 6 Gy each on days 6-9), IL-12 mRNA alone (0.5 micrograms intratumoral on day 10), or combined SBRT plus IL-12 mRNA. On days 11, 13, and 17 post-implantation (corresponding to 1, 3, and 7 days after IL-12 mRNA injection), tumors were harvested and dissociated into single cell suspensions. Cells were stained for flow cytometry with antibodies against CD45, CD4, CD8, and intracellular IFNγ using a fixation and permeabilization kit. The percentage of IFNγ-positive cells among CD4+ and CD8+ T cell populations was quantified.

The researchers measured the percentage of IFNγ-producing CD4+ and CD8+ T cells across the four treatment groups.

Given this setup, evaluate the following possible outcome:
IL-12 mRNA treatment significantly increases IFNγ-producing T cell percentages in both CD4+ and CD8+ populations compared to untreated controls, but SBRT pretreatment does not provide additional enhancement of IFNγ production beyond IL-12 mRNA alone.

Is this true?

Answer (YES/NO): YES